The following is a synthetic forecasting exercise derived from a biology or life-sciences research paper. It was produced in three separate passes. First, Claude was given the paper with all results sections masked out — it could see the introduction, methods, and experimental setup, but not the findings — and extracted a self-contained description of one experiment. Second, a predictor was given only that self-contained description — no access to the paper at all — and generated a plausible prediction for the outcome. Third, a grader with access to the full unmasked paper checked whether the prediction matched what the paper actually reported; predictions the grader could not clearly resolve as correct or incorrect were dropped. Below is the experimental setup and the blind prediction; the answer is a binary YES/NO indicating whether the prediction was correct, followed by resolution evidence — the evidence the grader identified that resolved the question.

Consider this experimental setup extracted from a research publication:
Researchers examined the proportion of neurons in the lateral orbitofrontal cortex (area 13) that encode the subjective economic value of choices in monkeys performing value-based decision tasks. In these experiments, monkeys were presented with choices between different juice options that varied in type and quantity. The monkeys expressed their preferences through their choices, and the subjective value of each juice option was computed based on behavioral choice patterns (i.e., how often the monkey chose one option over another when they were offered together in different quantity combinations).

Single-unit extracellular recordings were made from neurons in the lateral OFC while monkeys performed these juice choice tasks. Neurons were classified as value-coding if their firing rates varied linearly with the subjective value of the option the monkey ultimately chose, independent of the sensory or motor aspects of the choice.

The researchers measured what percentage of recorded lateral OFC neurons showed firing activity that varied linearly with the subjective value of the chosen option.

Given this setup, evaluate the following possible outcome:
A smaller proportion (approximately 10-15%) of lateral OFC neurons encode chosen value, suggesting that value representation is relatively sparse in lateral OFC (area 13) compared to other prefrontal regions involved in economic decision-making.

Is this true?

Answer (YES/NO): NO